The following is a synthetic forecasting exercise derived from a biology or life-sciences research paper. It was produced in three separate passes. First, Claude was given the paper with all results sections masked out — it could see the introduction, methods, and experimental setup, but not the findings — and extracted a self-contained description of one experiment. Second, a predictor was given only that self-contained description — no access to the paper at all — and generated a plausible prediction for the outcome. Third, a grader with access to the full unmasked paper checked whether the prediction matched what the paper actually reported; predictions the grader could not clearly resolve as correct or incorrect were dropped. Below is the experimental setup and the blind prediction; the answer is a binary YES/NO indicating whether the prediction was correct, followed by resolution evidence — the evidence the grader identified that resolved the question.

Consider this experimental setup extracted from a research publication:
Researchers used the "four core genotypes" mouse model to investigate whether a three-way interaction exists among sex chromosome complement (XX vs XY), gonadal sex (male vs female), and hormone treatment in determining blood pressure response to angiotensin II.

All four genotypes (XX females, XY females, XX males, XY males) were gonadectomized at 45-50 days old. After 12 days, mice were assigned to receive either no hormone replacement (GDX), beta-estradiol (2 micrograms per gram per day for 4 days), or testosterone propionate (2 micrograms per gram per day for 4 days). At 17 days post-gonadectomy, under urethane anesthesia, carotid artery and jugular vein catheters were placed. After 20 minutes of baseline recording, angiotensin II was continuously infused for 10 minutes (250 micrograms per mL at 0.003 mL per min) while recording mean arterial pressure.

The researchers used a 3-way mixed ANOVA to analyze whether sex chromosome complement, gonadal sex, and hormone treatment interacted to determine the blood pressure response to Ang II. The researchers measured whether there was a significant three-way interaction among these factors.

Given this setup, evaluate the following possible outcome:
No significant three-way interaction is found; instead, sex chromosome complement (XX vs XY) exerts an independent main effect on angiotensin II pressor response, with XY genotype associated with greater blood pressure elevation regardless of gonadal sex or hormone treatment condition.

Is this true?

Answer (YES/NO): NO